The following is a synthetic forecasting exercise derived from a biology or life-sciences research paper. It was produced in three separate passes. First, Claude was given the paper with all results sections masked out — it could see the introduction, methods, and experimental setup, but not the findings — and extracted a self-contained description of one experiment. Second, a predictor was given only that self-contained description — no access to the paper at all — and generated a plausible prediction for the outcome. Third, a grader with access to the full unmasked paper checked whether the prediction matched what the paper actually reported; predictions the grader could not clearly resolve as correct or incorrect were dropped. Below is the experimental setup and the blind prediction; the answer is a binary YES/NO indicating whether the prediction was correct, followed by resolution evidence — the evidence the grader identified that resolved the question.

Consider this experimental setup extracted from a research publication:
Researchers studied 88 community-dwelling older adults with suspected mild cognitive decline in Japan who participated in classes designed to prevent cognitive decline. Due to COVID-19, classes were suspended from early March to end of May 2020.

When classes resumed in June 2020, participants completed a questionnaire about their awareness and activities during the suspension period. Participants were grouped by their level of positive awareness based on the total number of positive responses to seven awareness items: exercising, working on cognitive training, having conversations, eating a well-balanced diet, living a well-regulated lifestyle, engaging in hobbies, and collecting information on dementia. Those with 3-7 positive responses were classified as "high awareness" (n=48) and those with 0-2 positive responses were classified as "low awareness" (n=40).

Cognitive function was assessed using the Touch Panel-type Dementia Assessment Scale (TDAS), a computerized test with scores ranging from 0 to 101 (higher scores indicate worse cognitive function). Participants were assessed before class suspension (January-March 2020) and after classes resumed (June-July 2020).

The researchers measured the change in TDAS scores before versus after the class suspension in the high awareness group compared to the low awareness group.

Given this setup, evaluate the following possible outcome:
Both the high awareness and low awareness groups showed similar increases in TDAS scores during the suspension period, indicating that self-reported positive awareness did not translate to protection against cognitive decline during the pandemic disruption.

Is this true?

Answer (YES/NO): NO